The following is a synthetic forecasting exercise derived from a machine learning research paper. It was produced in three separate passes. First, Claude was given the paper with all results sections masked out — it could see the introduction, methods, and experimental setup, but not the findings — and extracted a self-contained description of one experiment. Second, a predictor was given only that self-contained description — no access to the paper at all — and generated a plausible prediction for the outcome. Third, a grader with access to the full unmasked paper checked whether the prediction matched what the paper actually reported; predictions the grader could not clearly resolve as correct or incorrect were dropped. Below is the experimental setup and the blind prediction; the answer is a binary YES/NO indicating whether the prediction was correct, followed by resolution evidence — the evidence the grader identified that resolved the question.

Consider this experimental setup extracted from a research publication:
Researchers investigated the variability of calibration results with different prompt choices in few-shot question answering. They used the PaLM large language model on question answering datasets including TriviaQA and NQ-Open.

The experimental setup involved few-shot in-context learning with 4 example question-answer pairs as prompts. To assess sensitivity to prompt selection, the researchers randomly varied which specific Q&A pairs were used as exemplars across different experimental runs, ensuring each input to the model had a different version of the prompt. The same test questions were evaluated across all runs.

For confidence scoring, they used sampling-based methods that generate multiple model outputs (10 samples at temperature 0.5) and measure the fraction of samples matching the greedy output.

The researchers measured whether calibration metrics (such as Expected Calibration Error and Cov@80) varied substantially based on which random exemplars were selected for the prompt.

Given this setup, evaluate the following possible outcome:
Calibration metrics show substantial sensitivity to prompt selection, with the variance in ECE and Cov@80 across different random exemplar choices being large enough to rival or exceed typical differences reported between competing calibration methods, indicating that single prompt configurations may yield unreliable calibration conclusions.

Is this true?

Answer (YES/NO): NO